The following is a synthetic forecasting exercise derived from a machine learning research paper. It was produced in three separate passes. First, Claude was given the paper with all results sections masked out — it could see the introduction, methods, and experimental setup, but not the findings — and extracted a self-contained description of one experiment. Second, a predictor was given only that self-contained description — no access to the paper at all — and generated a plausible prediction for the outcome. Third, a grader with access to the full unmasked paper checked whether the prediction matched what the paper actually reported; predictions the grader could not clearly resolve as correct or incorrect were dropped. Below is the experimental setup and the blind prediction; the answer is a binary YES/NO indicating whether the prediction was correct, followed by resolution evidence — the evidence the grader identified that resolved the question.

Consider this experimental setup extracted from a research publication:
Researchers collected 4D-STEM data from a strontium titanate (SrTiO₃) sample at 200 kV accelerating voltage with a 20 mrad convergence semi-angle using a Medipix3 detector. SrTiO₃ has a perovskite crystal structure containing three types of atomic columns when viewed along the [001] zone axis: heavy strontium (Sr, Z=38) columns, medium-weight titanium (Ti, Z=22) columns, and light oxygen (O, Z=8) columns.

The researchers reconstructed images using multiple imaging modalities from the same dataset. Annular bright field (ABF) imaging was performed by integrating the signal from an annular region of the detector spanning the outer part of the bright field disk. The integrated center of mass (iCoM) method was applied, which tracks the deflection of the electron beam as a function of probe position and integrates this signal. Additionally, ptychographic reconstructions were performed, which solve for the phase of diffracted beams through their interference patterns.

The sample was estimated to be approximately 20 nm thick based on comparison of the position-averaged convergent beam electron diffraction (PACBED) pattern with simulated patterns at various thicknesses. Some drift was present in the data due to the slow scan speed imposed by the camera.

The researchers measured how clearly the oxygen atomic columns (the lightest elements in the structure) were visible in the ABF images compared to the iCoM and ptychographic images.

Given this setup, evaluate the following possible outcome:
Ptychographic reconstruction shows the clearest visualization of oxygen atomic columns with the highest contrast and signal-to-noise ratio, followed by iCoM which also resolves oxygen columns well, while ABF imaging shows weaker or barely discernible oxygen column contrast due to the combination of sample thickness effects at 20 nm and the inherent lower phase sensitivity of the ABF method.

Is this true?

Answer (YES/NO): NO